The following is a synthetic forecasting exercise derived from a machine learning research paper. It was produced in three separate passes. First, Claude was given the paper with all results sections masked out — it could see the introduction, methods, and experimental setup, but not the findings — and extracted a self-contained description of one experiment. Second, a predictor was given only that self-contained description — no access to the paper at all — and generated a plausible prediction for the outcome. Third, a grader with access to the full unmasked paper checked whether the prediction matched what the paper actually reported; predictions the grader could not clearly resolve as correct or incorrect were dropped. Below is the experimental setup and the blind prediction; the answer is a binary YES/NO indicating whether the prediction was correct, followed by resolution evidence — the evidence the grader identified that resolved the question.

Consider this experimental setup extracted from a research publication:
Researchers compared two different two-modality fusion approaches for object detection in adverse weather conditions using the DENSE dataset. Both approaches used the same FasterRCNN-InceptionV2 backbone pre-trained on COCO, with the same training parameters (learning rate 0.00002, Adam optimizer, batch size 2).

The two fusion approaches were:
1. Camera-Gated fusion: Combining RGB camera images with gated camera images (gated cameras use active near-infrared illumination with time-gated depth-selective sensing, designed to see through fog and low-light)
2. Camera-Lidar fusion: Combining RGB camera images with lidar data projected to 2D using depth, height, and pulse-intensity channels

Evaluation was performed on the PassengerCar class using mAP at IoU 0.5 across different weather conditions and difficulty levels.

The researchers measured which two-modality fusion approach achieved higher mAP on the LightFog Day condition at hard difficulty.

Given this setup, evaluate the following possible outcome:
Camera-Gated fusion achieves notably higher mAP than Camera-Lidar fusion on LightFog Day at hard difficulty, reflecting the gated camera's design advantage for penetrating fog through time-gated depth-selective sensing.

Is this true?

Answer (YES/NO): NO